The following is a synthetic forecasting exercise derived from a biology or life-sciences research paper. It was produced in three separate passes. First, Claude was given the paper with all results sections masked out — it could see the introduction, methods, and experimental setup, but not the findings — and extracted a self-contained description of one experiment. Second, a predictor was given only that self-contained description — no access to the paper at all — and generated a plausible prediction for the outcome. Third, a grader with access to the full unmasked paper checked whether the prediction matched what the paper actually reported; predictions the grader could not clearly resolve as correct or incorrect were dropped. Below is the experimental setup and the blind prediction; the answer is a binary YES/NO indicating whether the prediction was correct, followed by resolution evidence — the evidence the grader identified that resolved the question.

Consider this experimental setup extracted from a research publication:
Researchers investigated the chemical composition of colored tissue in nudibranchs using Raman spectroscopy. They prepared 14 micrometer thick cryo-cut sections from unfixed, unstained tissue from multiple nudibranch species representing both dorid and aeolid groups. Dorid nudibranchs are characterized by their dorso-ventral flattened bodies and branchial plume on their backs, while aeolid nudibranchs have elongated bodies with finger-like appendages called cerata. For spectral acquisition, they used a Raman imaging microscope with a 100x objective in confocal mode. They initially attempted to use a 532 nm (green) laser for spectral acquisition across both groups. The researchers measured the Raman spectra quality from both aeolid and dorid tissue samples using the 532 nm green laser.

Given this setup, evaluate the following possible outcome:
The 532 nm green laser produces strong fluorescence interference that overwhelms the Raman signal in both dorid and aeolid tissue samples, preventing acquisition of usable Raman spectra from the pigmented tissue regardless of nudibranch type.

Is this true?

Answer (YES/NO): NO